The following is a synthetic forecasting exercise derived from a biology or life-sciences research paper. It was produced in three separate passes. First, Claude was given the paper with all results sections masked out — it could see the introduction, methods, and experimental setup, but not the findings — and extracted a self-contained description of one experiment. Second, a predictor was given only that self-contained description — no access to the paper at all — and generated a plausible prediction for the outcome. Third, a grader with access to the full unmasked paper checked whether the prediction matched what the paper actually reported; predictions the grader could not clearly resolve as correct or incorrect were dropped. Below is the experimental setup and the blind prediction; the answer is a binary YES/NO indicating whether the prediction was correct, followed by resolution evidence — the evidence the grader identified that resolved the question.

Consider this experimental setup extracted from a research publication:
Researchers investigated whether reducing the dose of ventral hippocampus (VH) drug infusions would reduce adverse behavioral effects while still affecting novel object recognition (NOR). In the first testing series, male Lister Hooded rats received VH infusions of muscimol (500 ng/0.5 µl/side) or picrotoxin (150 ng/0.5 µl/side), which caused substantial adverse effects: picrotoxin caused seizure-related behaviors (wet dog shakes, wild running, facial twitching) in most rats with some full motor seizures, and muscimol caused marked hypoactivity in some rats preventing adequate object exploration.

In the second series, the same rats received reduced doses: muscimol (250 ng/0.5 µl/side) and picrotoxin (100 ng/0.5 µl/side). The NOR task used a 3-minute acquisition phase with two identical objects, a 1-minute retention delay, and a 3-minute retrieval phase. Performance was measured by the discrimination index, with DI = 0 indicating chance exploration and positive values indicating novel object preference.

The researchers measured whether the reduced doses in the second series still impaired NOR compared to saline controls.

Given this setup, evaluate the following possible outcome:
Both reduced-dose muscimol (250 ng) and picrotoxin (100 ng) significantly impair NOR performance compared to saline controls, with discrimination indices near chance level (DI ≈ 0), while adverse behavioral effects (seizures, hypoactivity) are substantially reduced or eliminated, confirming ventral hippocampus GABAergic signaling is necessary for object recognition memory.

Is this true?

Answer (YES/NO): NO